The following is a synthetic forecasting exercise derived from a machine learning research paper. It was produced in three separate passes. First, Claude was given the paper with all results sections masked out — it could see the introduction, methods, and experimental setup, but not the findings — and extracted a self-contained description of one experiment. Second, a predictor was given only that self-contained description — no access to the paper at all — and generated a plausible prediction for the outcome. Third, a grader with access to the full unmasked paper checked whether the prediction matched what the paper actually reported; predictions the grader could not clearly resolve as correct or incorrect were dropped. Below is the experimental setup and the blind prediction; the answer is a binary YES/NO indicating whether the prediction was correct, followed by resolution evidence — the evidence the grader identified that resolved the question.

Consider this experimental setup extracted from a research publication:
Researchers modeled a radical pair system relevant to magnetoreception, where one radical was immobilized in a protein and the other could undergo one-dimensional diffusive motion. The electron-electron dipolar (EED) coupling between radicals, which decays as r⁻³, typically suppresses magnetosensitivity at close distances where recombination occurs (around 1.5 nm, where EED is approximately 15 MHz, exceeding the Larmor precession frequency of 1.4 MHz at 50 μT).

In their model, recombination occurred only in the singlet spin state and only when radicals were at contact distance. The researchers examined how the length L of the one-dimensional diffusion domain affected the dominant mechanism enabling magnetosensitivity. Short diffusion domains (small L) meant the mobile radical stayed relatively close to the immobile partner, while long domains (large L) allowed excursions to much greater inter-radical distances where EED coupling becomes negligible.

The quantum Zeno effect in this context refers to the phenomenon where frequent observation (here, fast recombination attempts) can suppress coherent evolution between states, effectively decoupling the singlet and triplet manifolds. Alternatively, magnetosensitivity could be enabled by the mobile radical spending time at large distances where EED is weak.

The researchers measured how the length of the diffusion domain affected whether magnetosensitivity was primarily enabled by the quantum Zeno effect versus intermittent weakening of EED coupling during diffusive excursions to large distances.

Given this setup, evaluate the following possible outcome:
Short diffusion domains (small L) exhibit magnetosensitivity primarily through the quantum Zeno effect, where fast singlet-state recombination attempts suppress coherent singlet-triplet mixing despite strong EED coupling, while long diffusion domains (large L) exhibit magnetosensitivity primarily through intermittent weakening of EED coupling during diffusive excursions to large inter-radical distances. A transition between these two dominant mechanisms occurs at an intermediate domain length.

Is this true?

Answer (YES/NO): YES